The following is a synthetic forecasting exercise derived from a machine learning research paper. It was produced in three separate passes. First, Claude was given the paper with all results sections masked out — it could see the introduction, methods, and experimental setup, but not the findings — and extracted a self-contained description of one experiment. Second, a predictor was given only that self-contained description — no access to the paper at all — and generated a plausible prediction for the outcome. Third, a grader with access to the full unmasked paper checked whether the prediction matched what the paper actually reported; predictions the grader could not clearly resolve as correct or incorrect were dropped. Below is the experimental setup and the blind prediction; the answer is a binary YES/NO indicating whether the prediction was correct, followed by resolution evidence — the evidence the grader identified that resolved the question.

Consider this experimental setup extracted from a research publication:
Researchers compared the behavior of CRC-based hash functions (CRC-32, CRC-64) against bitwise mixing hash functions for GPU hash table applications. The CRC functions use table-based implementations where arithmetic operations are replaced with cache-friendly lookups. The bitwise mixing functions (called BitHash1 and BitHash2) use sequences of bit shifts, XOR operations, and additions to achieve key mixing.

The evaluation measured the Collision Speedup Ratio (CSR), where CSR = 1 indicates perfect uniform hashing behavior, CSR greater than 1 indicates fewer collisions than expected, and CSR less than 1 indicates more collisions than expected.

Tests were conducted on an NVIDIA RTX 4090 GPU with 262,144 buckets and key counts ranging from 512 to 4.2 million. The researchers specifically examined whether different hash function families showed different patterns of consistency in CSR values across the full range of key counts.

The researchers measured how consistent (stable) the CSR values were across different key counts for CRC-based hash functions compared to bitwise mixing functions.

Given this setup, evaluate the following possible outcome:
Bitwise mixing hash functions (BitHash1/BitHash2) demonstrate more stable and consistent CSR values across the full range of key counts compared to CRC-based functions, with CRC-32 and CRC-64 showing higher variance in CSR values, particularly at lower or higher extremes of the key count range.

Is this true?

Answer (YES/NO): NO